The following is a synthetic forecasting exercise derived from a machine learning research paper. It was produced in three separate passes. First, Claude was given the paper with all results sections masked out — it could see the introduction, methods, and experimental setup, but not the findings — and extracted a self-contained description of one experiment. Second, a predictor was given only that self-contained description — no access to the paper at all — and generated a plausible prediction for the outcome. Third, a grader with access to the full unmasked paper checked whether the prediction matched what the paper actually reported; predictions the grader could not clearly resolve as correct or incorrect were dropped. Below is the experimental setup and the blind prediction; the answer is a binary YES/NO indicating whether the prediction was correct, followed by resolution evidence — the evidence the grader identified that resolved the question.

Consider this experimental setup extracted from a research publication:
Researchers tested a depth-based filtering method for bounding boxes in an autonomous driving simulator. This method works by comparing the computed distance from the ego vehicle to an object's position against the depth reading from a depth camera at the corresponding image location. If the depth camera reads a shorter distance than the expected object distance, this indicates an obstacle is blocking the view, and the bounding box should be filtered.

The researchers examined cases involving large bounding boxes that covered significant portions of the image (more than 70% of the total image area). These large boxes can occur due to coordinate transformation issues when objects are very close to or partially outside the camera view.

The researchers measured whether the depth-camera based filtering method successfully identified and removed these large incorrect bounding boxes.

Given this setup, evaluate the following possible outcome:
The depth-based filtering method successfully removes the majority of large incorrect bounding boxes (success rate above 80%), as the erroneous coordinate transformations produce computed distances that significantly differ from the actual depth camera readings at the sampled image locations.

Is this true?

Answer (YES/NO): NO